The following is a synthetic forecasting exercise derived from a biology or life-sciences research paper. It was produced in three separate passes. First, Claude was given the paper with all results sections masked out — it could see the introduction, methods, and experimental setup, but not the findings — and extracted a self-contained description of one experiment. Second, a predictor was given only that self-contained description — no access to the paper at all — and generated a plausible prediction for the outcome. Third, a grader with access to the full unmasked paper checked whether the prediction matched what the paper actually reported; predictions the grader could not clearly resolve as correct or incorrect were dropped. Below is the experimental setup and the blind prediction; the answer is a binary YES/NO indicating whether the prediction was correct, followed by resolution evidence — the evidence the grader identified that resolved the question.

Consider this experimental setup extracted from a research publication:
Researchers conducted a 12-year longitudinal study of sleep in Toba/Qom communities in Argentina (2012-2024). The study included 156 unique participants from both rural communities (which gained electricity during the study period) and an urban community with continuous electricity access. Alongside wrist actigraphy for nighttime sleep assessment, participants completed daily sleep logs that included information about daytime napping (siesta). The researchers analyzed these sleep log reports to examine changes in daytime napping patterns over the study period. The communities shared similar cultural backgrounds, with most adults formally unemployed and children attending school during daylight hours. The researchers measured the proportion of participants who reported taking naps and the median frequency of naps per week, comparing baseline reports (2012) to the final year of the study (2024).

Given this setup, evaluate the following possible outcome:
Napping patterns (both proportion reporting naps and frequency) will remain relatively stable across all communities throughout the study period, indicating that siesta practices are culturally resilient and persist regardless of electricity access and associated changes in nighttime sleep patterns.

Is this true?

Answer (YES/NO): NO